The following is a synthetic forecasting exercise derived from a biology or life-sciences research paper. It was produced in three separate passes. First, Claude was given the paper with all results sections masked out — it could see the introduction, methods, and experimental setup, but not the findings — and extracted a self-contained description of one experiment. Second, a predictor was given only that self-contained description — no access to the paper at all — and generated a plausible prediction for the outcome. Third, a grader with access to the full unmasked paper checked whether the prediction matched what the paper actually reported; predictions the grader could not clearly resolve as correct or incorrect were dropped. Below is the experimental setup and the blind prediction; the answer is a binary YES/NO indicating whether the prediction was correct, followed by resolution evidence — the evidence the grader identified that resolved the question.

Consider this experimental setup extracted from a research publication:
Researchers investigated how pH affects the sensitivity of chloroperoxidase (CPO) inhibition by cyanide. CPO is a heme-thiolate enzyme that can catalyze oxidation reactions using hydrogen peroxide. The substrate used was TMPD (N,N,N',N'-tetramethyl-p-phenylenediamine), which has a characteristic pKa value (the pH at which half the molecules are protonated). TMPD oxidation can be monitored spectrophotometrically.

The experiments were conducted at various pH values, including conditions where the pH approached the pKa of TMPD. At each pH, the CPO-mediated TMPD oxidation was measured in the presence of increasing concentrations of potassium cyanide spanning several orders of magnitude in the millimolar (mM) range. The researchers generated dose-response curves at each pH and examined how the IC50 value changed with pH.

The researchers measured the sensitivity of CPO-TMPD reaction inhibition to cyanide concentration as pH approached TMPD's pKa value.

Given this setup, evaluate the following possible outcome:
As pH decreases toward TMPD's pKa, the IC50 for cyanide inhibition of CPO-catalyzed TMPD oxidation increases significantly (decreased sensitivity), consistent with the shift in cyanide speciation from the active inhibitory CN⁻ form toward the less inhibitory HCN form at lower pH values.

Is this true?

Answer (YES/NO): NO